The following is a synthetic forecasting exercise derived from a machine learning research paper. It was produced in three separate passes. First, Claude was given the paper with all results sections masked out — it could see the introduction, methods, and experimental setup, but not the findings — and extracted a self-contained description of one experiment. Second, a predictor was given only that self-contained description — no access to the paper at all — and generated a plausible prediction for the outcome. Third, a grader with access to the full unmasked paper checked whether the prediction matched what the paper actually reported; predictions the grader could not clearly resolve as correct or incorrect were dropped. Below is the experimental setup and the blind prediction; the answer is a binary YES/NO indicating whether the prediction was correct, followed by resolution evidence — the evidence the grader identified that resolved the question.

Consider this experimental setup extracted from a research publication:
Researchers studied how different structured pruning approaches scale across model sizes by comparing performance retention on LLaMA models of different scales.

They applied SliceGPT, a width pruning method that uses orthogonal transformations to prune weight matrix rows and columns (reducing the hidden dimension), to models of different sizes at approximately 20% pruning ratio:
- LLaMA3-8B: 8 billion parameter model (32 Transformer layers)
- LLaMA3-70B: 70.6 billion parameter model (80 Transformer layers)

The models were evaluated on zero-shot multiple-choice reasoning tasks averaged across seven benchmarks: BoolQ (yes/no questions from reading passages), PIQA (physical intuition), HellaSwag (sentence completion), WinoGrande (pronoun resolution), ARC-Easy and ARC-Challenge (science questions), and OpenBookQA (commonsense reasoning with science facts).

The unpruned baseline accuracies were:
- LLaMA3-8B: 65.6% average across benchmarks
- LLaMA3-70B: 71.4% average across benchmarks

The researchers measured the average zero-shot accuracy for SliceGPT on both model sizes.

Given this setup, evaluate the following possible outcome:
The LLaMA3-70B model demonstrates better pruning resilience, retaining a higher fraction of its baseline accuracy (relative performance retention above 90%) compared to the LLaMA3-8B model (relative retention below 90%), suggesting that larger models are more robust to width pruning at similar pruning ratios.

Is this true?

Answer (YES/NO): NO